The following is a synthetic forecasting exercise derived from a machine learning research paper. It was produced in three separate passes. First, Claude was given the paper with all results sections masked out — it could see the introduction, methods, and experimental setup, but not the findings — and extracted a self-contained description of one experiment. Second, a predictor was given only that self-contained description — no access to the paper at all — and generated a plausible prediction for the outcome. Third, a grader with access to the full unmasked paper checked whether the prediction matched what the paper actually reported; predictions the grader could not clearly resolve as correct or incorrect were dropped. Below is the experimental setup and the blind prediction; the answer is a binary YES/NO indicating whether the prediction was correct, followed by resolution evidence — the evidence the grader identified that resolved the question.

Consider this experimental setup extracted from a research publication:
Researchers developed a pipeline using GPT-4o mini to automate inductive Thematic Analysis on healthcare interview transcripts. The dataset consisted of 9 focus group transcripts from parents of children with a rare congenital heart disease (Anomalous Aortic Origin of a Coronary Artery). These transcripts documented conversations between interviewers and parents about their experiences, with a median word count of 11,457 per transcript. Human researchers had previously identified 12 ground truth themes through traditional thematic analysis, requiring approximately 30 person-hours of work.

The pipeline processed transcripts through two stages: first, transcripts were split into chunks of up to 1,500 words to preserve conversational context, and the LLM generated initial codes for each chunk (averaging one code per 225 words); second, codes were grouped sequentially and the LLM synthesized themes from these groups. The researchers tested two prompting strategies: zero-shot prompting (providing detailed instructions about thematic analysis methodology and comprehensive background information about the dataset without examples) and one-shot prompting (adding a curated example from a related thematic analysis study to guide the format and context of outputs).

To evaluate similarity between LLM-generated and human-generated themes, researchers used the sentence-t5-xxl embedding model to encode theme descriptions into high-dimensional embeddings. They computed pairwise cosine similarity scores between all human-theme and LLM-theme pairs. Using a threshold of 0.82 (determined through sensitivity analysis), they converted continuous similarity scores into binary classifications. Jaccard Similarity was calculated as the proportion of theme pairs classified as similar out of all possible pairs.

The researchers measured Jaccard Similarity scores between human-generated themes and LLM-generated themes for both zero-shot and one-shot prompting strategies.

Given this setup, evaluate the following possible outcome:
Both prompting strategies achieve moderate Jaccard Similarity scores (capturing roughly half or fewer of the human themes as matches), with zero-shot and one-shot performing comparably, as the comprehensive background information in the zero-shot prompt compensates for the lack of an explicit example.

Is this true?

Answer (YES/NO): YES